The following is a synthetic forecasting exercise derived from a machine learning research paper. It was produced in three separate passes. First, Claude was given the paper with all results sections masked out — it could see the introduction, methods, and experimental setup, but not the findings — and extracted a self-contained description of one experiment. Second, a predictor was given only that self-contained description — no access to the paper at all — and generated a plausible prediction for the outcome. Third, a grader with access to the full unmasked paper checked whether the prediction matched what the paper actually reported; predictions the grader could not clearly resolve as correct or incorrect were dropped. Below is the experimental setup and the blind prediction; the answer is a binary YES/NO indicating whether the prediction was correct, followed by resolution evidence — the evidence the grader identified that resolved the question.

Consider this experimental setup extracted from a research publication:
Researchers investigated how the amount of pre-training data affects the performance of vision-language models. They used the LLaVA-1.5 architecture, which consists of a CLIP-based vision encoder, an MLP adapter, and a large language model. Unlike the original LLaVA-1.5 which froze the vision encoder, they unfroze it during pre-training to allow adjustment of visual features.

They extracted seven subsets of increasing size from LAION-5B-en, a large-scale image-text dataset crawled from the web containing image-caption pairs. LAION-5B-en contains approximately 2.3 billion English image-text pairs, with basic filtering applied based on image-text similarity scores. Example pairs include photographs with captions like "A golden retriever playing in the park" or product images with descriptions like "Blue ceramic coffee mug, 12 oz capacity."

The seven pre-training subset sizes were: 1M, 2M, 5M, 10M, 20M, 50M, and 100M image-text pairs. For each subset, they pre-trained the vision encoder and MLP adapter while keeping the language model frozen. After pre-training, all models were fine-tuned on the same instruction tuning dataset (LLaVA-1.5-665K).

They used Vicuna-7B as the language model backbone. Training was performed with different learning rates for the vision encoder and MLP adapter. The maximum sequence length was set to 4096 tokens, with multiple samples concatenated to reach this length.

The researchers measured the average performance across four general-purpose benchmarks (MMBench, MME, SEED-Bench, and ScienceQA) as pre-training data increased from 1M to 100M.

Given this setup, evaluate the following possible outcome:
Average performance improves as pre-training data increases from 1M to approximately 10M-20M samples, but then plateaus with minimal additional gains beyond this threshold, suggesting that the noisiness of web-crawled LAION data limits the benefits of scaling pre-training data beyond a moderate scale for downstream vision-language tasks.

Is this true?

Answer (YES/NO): NO